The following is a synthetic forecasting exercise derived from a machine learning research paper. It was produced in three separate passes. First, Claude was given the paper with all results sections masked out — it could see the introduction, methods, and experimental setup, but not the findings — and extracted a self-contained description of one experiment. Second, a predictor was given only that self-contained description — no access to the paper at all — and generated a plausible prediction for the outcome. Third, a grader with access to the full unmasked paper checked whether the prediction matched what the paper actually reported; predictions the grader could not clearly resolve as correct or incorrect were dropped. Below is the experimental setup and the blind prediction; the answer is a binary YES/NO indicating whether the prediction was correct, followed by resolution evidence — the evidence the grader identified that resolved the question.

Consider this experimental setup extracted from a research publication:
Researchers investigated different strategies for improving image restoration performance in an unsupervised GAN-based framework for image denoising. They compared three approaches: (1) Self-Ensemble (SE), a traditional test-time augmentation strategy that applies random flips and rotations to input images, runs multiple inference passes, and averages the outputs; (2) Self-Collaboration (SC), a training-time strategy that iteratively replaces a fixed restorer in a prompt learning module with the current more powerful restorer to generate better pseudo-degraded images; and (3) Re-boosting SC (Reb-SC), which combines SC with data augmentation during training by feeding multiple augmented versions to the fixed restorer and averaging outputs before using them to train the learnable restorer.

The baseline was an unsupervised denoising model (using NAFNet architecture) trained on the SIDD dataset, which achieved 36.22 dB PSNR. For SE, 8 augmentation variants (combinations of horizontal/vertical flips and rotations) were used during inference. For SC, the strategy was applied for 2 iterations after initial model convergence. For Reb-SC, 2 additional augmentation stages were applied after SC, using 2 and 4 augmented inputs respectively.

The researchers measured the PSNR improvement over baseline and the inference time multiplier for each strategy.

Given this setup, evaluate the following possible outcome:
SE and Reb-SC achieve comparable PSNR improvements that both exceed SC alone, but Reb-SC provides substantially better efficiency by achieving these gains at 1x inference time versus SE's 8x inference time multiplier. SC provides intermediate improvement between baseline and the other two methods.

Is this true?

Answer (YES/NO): NO